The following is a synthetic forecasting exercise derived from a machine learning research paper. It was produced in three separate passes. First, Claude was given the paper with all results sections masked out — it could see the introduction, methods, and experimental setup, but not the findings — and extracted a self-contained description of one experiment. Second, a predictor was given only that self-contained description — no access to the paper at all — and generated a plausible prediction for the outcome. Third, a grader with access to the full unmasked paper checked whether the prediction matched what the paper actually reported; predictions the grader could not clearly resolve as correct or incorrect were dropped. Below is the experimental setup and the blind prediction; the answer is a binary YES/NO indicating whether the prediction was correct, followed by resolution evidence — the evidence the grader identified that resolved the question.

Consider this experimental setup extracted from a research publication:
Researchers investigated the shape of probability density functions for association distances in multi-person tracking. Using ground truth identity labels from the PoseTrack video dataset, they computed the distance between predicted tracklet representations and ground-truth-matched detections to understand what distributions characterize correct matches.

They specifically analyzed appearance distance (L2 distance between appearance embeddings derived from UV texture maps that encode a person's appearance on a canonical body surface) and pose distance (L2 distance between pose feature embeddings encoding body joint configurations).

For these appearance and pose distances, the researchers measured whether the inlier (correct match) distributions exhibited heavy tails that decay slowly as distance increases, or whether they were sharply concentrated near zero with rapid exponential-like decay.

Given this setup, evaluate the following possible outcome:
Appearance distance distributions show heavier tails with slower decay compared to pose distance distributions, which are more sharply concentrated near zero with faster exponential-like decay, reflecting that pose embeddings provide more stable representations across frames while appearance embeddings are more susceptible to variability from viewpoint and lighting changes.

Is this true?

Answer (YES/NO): NO